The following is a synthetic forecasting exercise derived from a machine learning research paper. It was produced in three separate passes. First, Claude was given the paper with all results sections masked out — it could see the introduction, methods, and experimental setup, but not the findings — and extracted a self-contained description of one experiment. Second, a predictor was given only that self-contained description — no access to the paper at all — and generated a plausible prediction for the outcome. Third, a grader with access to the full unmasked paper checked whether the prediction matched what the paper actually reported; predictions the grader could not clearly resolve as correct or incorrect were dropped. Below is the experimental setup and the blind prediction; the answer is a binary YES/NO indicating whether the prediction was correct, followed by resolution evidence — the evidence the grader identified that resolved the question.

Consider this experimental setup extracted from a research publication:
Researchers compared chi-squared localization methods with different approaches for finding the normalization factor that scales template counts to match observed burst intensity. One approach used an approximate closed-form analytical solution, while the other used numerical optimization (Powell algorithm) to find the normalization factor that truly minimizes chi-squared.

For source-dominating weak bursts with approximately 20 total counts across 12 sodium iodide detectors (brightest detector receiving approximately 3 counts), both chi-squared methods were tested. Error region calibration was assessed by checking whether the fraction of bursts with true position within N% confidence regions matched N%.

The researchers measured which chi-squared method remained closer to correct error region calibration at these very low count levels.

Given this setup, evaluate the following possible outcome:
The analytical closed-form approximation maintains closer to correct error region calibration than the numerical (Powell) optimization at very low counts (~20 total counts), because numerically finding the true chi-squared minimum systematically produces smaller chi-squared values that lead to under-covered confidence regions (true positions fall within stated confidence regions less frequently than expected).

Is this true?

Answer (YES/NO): NO